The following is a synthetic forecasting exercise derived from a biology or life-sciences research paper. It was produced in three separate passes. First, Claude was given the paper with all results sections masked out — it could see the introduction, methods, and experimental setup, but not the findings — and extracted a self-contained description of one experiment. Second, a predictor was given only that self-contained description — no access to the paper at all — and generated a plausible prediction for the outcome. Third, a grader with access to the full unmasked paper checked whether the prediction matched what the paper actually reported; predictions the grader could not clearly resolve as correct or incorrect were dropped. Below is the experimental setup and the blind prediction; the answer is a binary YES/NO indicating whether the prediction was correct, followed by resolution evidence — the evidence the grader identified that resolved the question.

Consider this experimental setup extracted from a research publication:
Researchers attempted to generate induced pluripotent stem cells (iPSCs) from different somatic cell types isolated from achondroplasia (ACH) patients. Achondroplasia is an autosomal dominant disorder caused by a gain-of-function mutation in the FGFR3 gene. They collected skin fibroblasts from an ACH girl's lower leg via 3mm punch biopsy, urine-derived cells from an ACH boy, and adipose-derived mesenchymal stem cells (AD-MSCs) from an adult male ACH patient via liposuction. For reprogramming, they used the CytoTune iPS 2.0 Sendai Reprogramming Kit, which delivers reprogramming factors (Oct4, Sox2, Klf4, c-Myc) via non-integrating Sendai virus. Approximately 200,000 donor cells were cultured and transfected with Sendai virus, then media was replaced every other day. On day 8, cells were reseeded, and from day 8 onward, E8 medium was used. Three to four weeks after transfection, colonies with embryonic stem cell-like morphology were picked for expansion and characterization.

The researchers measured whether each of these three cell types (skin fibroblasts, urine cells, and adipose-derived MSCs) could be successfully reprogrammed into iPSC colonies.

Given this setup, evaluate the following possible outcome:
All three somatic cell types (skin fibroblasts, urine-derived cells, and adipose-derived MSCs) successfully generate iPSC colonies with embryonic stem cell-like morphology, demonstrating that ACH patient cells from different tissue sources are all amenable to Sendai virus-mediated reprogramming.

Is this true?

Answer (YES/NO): NO